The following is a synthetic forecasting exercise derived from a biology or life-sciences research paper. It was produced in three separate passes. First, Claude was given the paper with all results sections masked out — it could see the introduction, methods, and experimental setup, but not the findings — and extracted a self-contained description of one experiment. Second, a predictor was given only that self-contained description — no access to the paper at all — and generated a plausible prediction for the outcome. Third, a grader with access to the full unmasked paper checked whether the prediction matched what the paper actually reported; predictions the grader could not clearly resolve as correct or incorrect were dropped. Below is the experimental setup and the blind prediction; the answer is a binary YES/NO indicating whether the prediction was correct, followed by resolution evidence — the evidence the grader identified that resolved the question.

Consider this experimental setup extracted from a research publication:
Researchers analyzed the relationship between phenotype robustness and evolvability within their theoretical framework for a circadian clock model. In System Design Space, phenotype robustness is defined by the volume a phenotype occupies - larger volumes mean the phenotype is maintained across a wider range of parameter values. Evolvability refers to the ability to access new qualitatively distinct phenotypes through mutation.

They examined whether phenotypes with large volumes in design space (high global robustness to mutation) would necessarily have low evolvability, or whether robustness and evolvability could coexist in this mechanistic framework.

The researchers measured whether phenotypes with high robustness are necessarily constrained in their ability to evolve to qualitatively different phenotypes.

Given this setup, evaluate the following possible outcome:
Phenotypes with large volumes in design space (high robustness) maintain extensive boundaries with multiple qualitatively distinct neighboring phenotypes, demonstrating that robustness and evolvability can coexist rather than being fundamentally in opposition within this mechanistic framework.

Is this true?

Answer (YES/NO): YES